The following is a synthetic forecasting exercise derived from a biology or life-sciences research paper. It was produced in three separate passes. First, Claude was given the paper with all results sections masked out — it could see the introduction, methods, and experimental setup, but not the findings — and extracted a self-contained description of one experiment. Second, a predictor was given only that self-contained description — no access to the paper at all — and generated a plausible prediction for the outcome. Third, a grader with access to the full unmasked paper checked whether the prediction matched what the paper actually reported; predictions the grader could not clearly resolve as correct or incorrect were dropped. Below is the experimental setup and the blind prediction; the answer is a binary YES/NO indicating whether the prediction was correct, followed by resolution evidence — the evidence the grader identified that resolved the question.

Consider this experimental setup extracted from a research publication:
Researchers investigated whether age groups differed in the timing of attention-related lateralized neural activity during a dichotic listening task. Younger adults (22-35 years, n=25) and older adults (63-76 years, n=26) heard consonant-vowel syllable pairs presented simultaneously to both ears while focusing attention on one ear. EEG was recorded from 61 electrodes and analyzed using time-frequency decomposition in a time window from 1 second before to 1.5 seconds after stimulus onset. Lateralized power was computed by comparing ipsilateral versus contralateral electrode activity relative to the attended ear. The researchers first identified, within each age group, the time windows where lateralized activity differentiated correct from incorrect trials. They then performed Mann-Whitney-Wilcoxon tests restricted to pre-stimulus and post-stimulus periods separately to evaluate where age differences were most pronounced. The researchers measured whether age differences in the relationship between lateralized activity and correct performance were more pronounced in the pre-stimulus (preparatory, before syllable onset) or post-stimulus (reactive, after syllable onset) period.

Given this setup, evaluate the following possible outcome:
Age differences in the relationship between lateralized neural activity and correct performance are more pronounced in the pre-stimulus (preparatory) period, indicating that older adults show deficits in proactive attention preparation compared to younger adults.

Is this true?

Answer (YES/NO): YES